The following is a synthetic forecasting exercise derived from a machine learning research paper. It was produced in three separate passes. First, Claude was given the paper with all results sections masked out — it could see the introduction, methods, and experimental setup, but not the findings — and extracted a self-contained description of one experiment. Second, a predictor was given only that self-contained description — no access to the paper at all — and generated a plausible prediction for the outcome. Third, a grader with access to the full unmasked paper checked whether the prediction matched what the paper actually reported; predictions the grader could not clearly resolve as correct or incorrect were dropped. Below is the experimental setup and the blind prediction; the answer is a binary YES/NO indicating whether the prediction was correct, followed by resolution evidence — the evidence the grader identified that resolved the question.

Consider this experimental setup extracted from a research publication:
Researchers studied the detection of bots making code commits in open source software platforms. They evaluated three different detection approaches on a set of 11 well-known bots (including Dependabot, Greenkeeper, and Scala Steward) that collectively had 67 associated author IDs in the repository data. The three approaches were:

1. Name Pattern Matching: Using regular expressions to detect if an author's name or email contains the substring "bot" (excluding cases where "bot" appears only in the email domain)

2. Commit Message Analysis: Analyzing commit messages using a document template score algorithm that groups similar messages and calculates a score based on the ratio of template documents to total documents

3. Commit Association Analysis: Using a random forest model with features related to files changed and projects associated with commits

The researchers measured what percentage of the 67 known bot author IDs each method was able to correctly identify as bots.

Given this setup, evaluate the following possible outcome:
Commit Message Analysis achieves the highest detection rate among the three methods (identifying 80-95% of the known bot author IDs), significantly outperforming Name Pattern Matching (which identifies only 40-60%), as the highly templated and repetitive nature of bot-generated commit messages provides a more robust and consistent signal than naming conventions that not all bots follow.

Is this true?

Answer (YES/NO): NO